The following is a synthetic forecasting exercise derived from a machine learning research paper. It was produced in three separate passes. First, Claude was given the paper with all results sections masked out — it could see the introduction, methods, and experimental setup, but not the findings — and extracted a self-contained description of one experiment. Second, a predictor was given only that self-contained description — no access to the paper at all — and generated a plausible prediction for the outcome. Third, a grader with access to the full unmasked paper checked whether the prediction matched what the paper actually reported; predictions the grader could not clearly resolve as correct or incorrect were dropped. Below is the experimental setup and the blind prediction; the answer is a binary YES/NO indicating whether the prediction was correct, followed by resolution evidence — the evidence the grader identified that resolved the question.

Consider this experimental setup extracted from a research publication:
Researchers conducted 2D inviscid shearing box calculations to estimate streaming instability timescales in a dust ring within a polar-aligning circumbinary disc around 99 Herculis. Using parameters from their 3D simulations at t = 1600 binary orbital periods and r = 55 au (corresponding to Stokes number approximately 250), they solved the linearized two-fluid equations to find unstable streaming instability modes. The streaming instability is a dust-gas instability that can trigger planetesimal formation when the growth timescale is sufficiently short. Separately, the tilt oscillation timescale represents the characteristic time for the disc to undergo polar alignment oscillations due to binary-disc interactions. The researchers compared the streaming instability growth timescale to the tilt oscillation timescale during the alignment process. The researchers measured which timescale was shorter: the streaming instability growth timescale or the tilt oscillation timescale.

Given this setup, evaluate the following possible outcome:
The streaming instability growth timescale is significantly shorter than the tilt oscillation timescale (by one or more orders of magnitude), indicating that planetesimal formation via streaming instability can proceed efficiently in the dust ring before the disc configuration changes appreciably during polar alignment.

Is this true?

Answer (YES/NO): YES